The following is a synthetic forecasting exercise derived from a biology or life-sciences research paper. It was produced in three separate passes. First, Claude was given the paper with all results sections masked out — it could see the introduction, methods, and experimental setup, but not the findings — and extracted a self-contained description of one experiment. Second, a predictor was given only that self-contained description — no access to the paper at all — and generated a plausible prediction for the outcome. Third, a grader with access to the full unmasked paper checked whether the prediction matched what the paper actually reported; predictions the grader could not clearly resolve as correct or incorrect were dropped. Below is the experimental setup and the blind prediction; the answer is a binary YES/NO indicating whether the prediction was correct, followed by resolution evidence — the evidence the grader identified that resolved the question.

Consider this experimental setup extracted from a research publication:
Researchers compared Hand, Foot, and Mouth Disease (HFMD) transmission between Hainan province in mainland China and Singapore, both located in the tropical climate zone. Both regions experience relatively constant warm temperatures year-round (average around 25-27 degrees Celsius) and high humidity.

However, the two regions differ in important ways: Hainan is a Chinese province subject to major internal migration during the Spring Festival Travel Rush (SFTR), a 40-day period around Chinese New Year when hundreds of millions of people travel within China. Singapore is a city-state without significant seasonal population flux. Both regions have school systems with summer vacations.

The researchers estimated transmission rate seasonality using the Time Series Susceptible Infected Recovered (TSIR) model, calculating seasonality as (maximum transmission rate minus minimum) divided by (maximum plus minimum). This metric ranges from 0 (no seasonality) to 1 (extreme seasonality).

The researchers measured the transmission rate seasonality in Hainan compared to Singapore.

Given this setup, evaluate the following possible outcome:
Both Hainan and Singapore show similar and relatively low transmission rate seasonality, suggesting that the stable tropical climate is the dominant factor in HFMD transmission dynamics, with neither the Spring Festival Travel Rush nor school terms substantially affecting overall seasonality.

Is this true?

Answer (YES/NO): NO